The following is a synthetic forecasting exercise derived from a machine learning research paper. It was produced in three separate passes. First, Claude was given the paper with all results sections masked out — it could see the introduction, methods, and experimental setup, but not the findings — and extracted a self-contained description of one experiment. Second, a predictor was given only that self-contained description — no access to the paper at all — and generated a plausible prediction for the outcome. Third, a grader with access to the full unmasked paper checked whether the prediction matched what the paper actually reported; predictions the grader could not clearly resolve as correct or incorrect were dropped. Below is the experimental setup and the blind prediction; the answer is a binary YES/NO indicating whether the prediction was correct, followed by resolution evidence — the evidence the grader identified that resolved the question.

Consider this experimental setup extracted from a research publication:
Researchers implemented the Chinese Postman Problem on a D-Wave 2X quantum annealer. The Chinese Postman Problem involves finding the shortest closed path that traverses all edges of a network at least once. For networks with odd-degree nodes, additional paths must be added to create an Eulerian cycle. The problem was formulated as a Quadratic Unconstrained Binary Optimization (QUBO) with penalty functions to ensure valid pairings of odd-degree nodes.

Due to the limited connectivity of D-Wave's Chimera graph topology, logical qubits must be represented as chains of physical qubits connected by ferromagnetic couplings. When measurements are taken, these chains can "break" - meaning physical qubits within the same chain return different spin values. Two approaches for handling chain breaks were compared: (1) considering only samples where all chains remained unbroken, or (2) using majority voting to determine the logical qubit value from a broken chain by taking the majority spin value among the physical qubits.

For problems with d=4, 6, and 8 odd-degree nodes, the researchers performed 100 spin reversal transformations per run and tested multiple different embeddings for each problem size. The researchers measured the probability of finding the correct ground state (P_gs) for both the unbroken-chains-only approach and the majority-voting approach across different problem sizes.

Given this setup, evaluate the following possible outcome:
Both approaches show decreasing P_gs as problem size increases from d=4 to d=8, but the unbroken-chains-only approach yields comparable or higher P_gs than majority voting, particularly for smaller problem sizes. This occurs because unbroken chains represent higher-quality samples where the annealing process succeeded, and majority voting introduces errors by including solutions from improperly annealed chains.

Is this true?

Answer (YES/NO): NO